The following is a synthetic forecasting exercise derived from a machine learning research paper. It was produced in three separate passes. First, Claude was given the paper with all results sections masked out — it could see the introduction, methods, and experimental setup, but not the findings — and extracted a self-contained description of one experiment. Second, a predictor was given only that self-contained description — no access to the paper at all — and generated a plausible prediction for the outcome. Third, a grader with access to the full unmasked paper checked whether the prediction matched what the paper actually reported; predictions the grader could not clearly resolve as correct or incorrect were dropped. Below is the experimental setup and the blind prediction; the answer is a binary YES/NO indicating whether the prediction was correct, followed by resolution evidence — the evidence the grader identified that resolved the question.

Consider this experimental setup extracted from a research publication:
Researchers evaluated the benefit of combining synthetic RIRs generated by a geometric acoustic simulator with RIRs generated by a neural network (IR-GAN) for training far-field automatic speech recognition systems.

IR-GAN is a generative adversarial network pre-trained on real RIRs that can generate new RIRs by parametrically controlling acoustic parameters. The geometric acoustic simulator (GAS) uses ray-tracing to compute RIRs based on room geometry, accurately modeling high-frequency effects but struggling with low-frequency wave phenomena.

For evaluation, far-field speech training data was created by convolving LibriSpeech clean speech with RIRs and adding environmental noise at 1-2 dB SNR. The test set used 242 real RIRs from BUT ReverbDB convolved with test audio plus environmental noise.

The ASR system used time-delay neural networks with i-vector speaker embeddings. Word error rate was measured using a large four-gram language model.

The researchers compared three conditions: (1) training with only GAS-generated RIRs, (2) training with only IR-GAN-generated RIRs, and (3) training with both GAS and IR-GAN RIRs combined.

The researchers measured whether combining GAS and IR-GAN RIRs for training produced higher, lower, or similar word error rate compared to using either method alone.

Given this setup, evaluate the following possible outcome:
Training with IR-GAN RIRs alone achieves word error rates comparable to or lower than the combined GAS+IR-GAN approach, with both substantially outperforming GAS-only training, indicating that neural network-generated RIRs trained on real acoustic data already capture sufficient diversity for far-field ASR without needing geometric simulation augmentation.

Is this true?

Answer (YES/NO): NO